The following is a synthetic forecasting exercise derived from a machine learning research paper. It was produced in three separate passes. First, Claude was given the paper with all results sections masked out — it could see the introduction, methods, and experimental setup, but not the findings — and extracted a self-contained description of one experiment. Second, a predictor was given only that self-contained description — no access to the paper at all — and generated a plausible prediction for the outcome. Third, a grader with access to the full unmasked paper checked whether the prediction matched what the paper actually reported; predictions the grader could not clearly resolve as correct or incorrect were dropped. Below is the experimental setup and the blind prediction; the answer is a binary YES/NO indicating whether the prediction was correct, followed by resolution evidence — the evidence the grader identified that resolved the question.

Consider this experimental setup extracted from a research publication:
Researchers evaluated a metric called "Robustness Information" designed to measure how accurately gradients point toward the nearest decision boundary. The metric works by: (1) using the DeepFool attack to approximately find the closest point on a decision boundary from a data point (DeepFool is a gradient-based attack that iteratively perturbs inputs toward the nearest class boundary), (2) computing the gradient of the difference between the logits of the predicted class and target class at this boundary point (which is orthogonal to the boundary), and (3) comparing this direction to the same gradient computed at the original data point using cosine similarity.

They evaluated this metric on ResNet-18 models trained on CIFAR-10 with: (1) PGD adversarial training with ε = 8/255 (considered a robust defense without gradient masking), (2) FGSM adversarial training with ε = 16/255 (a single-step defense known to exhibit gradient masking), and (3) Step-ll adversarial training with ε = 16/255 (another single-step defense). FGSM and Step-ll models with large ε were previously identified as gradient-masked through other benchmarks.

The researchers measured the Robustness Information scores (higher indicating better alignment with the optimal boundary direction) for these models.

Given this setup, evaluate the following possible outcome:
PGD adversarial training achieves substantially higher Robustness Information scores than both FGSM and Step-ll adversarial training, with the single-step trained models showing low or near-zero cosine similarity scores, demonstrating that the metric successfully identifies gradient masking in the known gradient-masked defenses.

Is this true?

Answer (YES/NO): NO